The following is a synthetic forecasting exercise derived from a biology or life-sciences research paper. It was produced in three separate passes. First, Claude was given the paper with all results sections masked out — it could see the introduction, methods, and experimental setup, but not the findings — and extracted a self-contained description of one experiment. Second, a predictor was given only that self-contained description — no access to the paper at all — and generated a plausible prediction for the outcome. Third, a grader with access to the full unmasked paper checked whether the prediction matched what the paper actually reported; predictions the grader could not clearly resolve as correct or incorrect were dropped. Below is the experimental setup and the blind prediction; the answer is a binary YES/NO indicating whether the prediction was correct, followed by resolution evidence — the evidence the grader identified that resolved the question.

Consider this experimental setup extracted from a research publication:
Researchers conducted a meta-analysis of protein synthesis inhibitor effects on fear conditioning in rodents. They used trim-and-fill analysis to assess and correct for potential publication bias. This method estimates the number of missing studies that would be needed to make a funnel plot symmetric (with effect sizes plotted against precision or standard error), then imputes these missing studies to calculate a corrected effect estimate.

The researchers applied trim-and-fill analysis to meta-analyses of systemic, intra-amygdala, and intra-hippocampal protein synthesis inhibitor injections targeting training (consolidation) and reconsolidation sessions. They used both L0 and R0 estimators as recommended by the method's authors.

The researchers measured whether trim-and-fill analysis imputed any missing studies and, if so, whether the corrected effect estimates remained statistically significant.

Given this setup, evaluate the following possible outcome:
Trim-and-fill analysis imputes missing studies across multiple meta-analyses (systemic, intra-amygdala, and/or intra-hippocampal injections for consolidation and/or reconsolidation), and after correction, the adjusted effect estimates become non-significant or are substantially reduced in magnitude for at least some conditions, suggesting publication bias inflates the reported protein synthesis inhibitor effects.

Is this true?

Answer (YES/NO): NO